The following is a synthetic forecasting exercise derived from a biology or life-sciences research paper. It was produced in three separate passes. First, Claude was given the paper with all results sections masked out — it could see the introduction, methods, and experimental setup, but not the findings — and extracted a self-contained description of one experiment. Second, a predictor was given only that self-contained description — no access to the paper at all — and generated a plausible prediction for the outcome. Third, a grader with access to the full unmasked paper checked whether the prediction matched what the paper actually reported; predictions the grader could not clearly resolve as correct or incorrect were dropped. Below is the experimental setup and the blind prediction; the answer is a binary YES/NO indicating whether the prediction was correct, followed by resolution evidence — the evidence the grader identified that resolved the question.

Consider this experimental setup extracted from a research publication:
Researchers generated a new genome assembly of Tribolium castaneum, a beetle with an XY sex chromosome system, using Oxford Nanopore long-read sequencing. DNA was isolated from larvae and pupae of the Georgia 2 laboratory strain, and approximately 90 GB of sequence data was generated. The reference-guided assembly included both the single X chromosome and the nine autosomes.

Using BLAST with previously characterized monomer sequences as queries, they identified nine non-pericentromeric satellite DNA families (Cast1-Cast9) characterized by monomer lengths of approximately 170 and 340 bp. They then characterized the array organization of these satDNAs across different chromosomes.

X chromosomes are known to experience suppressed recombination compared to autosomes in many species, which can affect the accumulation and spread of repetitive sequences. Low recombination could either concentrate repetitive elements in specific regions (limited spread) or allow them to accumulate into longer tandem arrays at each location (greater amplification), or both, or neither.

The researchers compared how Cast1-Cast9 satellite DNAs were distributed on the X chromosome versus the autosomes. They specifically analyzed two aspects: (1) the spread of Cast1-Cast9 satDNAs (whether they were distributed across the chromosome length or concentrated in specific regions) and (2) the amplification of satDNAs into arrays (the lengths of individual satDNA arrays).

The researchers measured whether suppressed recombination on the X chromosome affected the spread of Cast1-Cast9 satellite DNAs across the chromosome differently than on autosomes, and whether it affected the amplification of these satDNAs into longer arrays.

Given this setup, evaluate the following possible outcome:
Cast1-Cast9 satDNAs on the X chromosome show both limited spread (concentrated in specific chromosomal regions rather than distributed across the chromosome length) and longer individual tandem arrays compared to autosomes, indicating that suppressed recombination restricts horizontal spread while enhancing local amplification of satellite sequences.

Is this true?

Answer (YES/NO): NO